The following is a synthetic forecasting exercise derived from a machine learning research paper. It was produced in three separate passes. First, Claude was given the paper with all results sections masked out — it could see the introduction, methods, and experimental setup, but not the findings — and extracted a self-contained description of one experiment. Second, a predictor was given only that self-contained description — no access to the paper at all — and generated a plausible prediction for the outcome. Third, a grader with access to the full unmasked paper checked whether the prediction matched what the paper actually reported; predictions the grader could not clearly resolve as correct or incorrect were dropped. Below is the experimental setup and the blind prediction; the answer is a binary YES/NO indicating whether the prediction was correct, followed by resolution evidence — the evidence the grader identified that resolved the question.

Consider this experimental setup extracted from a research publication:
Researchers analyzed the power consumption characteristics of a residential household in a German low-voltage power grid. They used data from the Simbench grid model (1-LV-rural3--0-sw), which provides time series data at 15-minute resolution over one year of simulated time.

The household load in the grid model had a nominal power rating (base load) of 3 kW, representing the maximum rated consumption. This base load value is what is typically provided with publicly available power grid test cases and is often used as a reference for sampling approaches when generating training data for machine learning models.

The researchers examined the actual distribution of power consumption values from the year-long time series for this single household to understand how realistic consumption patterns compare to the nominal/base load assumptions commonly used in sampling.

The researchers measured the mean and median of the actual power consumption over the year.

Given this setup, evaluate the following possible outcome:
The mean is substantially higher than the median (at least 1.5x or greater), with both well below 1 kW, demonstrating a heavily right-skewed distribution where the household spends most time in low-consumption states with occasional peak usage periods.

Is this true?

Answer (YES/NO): NO